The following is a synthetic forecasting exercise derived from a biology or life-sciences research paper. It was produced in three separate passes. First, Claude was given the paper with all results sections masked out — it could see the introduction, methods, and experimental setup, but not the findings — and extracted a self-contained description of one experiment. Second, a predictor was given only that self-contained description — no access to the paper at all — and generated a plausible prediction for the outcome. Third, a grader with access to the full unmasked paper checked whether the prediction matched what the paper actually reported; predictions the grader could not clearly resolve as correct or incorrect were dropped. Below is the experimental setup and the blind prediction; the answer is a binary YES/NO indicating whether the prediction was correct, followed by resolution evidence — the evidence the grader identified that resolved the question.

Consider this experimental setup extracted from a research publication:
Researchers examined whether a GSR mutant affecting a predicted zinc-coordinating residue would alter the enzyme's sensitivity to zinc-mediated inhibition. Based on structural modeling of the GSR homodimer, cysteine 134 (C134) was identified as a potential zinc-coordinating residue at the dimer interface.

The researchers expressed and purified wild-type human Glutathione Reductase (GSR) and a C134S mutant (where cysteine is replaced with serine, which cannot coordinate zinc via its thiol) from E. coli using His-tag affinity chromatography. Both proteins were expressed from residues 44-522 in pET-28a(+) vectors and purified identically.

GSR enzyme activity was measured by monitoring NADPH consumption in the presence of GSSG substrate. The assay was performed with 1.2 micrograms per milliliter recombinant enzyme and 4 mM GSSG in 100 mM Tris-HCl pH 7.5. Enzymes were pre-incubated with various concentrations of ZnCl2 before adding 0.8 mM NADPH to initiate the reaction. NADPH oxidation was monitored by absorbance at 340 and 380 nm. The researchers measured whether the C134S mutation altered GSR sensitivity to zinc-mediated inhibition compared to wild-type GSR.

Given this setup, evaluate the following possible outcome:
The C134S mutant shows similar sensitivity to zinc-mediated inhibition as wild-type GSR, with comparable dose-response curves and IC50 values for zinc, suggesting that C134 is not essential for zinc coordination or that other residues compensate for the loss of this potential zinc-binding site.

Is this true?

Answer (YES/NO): YES